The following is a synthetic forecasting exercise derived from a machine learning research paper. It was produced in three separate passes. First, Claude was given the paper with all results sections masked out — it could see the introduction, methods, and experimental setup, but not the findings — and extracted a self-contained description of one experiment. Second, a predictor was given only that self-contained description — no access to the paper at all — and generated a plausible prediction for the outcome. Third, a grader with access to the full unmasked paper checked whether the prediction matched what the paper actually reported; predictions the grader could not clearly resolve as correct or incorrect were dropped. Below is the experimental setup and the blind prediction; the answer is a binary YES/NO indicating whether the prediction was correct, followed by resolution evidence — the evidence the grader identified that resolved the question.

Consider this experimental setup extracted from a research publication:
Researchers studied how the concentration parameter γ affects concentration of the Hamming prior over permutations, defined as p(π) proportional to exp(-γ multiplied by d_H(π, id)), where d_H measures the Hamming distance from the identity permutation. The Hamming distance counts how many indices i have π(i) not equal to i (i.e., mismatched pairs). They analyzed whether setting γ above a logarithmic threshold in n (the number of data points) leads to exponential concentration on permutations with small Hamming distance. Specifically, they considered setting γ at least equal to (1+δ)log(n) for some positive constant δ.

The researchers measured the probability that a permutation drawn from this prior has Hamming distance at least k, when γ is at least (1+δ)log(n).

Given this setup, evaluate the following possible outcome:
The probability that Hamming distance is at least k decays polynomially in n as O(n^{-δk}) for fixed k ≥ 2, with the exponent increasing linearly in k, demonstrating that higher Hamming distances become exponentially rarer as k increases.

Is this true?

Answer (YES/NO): YES